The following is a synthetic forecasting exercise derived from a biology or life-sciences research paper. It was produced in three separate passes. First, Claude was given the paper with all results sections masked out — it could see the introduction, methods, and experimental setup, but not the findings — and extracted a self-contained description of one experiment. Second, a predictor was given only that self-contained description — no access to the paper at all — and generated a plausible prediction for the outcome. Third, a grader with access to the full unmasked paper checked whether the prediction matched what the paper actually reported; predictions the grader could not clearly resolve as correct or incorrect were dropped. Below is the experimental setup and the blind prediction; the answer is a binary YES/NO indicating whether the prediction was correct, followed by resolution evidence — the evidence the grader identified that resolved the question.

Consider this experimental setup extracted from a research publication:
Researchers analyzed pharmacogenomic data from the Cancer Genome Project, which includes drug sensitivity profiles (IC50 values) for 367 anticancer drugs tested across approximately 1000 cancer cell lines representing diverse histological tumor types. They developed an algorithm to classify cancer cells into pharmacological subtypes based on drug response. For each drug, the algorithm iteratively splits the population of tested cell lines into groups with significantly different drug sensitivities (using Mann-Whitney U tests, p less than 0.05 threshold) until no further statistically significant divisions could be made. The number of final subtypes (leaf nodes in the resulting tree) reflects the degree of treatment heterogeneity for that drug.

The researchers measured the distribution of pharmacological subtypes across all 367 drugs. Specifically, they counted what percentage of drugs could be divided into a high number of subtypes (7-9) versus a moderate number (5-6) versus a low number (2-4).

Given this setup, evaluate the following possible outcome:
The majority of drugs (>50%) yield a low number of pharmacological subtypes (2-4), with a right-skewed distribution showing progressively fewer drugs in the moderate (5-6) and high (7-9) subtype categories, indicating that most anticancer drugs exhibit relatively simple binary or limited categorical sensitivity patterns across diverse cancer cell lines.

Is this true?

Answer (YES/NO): NO